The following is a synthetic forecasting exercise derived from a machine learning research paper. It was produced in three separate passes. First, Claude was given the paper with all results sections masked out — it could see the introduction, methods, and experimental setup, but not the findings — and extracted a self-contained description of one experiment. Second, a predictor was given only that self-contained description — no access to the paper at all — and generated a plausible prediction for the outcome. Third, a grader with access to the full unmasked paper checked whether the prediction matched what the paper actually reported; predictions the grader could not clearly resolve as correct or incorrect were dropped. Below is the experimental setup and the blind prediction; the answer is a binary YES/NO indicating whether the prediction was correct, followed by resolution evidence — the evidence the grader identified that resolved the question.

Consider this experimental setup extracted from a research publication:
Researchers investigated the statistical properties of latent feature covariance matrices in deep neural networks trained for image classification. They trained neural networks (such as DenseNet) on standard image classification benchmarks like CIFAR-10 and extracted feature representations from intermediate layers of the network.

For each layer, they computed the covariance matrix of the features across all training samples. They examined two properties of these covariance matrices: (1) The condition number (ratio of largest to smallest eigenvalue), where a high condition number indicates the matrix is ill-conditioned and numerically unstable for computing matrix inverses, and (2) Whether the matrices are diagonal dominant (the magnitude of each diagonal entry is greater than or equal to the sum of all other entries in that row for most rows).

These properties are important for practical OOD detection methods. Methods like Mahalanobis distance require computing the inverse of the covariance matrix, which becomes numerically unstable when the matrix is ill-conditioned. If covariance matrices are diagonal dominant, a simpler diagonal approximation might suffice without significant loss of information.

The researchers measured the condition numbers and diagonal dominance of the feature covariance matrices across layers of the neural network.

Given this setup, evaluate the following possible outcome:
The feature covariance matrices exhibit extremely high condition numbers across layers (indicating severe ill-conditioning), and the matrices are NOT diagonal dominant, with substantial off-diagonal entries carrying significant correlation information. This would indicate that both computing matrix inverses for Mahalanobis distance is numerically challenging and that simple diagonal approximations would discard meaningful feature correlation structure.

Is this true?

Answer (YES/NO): NO